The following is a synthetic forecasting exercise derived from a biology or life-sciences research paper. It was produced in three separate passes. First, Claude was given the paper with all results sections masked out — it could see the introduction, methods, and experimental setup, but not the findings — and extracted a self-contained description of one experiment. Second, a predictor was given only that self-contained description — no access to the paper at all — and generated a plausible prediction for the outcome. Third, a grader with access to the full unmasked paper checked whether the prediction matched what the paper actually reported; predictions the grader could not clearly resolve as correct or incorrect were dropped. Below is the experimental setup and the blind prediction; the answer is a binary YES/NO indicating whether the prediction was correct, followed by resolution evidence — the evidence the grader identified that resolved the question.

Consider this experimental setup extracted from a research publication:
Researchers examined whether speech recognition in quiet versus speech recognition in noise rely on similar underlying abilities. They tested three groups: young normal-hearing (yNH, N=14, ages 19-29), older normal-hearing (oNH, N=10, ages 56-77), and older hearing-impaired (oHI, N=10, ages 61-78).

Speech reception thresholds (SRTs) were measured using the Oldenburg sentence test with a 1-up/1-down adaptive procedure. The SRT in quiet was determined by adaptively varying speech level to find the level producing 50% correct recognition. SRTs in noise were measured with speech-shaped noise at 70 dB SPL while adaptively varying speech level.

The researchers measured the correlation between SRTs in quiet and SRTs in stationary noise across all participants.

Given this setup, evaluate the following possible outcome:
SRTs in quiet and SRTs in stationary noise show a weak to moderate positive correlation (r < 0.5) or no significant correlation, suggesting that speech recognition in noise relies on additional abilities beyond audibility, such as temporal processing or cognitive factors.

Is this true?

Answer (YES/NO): YES